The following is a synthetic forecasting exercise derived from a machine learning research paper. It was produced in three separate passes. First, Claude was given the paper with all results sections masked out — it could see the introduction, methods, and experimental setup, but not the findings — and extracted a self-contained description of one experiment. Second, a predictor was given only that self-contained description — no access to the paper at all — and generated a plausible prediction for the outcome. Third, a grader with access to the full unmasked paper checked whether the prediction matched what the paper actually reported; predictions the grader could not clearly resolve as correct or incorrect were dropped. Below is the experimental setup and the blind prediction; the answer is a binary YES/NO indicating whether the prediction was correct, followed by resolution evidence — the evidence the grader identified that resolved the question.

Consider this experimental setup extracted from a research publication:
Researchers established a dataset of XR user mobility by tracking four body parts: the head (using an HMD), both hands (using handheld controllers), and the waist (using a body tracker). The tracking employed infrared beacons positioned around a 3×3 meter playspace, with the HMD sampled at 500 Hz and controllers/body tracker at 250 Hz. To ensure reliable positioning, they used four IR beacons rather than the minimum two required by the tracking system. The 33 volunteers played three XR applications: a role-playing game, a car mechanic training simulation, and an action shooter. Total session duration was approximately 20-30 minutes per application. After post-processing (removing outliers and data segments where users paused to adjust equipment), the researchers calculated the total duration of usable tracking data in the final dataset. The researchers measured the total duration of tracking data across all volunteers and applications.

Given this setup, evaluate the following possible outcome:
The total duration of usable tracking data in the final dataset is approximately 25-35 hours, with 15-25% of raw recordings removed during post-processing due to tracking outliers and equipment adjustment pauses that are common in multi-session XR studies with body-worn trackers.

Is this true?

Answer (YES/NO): NO